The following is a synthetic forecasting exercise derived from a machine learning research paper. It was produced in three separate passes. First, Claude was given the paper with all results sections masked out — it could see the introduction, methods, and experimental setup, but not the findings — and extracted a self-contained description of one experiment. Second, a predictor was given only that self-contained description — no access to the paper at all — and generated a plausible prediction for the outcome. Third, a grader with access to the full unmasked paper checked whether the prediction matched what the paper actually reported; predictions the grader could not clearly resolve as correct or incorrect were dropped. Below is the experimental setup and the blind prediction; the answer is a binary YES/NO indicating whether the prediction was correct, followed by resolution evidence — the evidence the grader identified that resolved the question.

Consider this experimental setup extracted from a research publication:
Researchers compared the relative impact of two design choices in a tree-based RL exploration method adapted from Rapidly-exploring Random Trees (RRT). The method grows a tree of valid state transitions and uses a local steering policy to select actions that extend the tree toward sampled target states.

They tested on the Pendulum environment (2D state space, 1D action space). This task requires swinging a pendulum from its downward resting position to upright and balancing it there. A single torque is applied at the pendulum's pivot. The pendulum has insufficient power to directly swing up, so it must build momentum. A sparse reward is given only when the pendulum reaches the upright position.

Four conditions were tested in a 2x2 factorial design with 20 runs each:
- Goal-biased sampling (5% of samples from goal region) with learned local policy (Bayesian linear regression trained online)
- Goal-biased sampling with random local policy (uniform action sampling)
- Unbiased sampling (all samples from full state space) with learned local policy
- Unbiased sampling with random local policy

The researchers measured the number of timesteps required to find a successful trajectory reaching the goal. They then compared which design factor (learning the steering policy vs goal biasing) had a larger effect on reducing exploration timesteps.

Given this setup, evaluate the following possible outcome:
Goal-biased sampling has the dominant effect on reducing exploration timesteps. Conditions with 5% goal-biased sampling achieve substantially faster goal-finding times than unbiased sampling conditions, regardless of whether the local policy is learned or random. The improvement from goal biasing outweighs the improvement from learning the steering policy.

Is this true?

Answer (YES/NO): NO